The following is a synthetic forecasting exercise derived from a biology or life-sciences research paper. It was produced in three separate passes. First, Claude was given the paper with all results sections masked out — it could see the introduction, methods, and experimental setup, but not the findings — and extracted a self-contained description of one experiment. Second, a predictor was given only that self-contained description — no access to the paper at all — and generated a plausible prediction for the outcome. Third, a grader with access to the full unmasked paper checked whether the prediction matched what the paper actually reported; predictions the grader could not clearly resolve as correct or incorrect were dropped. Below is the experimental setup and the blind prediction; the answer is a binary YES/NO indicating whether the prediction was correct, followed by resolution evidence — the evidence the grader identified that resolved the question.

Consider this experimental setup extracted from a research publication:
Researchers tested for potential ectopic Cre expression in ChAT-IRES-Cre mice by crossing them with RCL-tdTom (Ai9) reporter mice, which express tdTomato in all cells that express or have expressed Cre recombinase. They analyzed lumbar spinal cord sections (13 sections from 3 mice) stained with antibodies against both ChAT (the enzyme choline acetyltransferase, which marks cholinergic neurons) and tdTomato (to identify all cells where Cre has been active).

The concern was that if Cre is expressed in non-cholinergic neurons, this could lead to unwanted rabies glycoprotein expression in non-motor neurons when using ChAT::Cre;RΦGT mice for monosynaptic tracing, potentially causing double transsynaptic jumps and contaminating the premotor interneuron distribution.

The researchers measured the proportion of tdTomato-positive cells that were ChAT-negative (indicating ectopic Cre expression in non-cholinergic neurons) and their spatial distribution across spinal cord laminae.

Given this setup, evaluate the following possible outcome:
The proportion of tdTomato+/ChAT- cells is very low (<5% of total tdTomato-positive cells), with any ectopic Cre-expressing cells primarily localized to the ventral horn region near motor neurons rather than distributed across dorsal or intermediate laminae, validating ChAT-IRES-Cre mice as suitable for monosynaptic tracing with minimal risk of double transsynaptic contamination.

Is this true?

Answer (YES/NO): NO